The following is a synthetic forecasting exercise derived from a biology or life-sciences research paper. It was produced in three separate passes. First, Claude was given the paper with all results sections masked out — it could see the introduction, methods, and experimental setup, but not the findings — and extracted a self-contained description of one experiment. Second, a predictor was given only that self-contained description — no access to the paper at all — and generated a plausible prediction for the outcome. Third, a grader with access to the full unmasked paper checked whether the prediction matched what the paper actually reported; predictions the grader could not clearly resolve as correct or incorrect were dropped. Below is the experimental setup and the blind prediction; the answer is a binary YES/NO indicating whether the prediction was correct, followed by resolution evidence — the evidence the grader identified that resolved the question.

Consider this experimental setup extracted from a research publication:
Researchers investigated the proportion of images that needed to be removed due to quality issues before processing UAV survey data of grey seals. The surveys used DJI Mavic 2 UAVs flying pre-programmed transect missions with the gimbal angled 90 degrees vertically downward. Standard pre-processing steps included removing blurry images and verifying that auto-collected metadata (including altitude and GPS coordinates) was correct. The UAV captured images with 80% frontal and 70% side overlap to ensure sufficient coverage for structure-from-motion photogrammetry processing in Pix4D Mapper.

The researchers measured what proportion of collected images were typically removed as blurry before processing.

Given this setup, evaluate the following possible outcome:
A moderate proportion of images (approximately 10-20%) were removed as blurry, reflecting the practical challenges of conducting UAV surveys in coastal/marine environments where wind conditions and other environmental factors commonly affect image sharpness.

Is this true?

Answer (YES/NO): NO